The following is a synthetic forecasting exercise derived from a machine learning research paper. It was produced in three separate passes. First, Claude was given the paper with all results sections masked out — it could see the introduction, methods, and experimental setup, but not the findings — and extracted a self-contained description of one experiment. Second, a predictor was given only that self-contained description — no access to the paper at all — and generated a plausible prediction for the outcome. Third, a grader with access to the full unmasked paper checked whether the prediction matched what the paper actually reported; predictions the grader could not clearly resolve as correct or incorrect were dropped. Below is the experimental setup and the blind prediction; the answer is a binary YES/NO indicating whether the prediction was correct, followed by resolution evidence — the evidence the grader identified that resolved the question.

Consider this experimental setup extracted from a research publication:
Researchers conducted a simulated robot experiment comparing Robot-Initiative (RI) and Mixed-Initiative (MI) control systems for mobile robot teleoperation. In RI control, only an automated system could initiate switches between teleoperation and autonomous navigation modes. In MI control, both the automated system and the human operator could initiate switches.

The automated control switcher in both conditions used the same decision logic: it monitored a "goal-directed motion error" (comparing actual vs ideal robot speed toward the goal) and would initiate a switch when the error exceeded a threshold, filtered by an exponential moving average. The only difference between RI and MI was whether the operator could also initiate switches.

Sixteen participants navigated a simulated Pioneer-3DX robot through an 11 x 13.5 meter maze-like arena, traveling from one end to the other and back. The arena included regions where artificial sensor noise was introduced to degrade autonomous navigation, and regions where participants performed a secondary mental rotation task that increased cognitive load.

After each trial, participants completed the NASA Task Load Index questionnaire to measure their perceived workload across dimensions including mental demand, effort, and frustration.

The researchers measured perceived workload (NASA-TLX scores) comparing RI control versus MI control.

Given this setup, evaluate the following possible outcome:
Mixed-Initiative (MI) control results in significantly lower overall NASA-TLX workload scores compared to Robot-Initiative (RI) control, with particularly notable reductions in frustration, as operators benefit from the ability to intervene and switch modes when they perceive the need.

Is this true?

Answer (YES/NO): NO